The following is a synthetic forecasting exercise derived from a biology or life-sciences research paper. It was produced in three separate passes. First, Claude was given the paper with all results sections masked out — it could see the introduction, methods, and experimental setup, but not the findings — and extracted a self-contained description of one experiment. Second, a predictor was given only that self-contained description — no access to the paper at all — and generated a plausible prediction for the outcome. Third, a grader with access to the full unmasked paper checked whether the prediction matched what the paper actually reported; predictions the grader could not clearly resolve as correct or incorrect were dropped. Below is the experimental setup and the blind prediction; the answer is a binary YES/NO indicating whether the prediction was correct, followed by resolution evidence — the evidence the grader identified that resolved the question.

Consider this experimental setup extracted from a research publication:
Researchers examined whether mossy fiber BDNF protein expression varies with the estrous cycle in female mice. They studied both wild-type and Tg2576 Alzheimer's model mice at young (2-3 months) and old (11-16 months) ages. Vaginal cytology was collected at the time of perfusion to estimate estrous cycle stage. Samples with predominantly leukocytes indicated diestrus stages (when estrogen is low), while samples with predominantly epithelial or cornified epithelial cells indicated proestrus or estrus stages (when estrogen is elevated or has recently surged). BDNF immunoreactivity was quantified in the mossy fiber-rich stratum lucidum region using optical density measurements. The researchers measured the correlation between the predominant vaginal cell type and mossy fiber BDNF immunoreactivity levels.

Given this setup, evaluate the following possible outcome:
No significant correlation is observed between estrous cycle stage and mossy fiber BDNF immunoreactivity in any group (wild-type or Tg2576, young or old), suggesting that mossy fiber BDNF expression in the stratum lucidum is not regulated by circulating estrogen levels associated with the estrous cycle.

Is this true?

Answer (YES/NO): NO